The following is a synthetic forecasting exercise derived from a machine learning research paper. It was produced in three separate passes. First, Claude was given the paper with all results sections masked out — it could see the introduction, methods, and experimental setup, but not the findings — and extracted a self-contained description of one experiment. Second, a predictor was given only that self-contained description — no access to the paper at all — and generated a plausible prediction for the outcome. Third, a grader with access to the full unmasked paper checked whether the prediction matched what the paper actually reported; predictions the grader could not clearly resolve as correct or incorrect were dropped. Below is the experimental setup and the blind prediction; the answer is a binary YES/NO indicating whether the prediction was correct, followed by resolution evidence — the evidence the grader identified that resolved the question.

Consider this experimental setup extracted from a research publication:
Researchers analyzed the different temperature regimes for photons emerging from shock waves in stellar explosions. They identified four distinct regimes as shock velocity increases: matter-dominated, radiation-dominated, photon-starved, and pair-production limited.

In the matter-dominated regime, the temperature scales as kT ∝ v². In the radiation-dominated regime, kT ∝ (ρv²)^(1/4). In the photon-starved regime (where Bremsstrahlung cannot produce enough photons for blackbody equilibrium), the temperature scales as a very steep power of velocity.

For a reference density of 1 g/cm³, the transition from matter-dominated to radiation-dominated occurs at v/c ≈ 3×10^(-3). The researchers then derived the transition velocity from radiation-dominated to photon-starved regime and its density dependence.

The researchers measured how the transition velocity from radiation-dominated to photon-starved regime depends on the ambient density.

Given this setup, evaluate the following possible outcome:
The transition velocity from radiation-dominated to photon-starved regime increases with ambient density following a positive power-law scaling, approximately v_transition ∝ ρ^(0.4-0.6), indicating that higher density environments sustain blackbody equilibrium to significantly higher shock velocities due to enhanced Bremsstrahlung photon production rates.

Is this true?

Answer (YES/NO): NO